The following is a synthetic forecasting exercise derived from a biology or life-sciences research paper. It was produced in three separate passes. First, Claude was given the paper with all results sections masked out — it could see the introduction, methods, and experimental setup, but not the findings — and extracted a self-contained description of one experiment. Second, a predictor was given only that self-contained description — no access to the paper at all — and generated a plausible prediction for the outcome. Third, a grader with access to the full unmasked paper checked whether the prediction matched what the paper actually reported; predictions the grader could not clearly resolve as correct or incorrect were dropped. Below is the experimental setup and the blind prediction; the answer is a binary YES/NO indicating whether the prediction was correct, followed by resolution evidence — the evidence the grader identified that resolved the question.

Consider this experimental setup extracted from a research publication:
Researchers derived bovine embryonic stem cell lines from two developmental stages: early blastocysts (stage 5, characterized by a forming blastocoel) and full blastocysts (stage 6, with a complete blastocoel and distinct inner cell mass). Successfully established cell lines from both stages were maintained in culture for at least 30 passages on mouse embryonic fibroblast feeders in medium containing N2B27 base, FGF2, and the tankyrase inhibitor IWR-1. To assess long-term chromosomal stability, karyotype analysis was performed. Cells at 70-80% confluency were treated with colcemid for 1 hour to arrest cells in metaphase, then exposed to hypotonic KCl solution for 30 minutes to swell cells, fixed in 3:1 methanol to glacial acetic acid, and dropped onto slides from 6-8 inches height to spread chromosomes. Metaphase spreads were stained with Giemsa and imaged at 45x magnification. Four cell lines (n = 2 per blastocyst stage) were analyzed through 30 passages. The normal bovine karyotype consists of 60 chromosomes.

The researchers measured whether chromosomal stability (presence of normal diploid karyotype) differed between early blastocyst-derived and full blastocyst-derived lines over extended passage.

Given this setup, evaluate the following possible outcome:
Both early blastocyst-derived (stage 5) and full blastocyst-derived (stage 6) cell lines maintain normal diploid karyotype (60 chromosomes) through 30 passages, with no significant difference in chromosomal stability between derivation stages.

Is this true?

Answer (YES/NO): YES